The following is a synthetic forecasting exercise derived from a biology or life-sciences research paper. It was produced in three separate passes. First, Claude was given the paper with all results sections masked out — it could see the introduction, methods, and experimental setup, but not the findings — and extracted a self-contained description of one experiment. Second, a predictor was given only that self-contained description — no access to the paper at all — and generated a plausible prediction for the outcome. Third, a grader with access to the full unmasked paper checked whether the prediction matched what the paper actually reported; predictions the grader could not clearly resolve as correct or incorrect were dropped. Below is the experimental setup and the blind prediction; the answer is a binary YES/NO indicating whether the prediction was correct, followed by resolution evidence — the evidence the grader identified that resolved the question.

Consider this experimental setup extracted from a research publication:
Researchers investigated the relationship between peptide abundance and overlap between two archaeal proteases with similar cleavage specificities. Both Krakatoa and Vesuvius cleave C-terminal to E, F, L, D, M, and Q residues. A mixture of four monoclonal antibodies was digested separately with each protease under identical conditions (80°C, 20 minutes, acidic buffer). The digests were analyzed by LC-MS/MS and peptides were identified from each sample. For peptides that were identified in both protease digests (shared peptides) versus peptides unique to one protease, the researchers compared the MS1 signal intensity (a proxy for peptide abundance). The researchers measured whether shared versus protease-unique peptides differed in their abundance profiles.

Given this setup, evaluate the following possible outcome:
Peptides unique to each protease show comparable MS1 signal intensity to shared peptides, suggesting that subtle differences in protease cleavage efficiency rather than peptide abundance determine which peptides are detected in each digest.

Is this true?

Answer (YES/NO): NO